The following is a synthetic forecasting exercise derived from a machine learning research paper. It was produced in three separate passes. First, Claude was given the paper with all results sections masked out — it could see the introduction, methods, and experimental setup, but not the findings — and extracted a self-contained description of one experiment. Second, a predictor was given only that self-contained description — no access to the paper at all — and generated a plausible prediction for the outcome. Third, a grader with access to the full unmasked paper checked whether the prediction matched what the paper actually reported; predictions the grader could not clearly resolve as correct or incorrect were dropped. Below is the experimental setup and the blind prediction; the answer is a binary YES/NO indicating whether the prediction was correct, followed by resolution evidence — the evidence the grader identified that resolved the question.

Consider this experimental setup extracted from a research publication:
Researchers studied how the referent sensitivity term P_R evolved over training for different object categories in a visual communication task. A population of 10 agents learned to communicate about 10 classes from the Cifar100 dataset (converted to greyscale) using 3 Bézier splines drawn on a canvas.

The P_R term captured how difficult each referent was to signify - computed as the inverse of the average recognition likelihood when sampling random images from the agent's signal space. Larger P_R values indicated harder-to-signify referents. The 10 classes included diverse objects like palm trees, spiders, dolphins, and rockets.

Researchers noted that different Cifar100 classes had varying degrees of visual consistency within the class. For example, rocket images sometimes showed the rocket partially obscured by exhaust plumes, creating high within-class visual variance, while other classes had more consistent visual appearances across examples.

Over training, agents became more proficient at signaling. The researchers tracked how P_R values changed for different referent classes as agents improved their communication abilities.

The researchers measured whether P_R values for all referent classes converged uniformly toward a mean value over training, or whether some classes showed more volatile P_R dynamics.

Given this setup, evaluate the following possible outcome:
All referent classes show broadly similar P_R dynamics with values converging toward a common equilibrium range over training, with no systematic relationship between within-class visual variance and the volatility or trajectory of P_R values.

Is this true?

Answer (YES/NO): NO